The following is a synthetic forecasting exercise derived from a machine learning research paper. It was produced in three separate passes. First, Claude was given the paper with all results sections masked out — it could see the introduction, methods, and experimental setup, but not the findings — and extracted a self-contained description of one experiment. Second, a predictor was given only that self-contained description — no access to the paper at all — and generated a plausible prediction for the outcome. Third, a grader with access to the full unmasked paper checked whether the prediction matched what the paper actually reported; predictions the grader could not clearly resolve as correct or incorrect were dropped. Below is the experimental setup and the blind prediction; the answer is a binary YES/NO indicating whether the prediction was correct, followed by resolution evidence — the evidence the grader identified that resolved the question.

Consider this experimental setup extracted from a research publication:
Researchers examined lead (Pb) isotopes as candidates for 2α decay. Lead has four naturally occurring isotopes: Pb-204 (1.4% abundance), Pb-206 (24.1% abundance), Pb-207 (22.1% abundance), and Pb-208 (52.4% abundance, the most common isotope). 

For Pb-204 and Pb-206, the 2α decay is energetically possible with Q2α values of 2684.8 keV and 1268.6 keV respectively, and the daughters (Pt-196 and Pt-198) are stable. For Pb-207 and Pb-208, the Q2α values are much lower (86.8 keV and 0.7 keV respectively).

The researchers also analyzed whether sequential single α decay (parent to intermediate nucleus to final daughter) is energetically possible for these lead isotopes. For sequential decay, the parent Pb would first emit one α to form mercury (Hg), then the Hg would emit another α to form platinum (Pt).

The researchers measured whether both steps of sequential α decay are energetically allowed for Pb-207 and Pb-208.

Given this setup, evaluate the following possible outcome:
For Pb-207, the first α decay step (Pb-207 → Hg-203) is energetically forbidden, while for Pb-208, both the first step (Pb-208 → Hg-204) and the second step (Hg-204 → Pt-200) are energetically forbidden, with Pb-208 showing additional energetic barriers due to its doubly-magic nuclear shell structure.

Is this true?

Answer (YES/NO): NO